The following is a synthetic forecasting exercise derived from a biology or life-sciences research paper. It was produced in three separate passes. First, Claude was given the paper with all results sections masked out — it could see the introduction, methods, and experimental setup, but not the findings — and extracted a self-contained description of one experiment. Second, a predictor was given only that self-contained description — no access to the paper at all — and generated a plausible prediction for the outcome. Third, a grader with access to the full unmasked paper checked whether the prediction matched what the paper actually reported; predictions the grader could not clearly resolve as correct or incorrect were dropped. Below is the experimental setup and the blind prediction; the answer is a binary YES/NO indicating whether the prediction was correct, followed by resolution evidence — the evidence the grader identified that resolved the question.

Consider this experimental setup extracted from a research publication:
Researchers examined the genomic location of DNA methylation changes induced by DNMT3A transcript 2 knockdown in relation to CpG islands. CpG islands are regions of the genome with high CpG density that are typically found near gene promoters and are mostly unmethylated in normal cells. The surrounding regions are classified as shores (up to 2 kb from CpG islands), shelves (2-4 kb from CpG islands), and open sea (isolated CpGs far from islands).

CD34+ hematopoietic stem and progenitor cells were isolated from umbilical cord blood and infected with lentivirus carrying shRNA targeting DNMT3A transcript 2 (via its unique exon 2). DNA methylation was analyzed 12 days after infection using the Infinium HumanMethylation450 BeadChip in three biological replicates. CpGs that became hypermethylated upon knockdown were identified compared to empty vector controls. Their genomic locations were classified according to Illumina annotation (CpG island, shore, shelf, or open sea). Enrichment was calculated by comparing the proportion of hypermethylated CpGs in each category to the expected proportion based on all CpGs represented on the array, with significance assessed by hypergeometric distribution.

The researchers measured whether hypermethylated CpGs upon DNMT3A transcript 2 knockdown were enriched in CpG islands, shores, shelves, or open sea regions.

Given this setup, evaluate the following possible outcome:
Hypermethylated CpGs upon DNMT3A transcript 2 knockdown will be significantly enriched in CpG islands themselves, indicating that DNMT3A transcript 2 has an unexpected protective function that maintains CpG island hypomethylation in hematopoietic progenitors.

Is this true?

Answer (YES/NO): NO